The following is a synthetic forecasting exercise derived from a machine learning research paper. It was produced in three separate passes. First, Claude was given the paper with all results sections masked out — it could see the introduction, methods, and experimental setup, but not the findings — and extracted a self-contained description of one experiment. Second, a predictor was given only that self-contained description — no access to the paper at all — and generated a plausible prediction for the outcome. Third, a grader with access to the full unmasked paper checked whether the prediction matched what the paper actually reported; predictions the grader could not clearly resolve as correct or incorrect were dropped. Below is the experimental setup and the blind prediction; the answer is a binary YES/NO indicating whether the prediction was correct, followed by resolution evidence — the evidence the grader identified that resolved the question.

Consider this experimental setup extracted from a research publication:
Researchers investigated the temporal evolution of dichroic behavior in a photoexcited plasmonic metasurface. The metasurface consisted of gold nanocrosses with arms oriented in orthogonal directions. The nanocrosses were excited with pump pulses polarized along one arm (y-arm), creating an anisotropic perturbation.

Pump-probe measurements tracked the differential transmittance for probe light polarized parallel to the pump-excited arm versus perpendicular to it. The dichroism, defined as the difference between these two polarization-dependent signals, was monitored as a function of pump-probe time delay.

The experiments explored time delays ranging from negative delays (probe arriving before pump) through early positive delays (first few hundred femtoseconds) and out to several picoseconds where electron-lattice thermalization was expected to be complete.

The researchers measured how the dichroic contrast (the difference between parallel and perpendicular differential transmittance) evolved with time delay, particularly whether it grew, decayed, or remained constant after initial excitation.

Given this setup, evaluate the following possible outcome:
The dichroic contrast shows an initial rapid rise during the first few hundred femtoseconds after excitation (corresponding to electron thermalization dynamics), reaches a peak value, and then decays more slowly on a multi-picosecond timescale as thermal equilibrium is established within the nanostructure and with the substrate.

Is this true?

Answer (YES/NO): NO